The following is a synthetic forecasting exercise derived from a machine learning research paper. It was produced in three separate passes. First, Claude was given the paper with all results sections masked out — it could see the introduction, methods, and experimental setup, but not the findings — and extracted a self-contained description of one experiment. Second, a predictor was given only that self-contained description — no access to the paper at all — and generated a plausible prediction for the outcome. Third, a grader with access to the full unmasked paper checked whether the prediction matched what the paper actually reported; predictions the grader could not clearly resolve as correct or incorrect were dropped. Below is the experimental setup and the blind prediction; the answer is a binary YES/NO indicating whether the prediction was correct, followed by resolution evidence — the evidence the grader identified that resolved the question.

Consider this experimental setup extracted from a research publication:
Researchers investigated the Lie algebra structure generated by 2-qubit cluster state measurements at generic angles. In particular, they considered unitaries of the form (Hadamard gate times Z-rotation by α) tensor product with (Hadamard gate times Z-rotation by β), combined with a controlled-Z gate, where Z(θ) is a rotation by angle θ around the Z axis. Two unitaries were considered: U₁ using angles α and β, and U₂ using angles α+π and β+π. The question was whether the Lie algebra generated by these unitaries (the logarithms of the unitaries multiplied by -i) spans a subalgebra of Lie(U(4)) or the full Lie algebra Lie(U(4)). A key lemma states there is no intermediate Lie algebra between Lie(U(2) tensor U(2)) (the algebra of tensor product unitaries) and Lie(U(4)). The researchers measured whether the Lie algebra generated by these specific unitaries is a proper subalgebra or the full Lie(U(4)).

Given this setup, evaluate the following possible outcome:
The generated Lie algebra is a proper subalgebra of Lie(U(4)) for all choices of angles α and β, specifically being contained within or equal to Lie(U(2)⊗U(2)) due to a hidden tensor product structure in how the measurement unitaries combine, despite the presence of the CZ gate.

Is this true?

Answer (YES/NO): NO